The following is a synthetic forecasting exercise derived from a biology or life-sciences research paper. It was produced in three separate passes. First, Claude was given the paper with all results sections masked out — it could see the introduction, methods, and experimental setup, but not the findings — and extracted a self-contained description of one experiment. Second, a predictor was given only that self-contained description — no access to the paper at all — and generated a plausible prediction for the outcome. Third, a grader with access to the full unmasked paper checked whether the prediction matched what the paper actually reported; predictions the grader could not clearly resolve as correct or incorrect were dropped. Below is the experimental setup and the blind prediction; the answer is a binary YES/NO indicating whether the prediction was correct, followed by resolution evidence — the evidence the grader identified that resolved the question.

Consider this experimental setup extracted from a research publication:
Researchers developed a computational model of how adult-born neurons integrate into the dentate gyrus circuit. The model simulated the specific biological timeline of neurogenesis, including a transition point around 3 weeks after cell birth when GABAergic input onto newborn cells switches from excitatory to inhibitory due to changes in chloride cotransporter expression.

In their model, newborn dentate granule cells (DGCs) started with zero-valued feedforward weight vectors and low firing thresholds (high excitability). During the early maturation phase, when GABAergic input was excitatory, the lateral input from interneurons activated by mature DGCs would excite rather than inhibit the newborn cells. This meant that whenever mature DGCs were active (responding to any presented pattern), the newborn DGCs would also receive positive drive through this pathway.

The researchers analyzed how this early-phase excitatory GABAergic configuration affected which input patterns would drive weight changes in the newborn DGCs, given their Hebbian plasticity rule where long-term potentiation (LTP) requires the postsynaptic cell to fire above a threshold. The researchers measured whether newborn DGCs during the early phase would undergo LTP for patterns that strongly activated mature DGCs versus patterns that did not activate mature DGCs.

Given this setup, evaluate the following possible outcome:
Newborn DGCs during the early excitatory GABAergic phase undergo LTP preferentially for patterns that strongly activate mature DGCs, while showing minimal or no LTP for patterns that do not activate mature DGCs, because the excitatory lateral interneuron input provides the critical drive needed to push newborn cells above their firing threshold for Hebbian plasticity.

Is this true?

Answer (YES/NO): YES